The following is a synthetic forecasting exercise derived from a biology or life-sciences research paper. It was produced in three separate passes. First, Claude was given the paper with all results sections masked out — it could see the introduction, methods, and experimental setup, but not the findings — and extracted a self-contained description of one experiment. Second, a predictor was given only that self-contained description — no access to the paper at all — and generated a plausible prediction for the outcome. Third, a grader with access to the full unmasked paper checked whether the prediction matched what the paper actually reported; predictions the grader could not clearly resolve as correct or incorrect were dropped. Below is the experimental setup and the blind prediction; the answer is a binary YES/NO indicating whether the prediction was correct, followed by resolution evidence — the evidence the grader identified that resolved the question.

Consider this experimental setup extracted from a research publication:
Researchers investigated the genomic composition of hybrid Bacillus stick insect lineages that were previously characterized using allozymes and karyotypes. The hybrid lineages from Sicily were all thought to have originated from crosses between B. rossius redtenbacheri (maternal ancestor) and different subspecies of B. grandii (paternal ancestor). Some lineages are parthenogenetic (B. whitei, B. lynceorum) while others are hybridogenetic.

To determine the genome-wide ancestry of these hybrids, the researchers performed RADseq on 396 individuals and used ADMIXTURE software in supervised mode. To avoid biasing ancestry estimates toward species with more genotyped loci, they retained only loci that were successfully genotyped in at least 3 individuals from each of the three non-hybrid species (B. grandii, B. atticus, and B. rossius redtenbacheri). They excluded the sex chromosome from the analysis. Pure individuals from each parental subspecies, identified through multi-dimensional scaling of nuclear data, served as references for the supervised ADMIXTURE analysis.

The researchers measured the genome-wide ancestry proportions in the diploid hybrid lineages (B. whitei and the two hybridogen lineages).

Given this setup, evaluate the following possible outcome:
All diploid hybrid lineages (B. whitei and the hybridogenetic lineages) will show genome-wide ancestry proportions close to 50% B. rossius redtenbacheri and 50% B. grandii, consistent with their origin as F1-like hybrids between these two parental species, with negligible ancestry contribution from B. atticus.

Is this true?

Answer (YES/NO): YES